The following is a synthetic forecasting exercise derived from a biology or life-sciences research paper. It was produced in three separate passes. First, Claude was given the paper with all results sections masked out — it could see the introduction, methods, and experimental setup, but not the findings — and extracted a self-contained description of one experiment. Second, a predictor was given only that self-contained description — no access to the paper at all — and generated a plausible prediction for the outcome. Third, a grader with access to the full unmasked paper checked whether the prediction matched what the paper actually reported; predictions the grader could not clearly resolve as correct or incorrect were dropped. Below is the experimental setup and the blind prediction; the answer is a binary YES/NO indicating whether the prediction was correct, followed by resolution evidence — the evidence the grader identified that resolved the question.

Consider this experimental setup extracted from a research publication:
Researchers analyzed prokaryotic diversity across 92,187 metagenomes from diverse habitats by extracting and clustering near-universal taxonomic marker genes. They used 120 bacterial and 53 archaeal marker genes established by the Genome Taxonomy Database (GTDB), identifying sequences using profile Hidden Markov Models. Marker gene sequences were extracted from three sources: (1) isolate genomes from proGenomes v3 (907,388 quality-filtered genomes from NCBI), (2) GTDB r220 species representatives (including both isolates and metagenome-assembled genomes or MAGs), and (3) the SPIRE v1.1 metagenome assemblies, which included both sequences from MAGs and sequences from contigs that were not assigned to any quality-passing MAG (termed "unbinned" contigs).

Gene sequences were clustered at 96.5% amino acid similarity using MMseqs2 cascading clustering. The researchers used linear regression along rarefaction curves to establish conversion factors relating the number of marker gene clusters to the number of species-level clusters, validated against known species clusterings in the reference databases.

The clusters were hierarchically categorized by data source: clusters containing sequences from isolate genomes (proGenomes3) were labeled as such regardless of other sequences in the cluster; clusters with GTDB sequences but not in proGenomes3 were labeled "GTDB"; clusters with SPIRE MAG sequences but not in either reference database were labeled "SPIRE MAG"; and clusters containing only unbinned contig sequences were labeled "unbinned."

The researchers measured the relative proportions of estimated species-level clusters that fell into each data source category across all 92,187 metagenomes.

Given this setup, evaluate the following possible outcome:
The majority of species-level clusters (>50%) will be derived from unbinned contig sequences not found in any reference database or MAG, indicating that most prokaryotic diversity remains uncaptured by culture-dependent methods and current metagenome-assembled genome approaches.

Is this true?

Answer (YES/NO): YES